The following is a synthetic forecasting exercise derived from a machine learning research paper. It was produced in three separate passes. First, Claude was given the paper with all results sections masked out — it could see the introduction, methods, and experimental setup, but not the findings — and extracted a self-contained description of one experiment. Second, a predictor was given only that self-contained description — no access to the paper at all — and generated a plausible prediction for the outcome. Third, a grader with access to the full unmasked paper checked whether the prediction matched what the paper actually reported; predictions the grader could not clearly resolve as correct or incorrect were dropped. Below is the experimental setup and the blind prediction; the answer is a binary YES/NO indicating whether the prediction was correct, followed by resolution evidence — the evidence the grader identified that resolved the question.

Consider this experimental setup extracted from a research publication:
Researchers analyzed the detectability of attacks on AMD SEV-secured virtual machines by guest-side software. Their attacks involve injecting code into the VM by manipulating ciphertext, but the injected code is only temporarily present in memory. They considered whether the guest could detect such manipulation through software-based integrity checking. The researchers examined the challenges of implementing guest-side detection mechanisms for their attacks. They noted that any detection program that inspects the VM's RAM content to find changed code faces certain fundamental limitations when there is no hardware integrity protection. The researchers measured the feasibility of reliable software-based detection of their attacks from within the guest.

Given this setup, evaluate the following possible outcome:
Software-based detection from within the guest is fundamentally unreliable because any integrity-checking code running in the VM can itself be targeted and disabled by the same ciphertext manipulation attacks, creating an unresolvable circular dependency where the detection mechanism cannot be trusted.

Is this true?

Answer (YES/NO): YES